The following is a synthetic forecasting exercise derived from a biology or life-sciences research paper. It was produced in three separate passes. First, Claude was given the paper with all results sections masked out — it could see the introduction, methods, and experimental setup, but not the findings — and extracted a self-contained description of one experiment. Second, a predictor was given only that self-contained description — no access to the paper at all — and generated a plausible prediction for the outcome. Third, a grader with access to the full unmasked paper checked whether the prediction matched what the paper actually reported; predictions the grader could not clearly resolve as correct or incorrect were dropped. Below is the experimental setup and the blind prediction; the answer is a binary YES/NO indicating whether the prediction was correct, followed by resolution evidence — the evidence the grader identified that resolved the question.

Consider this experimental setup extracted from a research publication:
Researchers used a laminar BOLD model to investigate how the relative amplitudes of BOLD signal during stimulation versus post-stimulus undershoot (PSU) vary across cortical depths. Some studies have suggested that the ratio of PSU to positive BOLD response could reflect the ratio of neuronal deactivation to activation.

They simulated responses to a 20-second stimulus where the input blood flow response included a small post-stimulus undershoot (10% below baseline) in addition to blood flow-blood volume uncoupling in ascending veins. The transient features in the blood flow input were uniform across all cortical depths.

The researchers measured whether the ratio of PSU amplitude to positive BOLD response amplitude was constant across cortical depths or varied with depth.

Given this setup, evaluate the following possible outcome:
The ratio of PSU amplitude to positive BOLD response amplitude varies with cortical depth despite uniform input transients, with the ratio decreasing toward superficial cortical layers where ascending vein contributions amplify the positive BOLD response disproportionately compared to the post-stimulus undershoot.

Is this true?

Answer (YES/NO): NO